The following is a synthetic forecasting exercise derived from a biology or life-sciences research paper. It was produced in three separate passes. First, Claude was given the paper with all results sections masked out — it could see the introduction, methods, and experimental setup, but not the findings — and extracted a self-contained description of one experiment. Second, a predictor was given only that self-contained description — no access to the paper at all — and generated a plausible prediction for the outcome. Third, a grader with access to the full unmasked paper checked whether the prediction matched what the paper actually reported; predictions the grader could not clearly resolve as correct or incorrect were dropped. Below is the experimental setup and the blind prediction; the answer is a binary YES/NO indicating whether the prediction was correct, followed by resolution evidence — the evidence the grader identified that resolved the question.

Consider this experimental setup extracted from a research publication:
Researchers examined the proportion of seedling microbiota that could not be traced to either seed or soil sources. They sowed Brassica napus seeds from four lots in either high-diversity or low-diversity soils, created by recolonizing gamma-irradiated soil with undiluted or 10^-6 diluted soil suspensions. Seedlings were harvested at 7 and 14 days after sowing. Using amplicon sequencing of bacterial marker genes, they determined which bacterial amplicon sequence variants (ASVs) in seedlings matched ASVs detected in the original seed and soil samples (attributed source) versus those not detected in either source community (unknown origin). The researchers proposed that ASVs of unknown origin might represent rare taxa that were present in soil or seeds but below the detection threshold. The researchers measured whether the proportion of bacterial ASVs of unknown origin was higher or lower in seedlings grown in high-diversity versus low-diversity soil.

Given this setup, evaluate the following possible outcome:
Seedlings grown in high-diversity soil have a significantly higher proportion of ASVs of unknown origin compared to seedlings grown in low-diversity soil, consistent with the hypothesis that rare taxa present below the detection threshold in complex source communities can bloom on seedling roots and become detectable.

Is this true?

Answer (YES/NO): YES